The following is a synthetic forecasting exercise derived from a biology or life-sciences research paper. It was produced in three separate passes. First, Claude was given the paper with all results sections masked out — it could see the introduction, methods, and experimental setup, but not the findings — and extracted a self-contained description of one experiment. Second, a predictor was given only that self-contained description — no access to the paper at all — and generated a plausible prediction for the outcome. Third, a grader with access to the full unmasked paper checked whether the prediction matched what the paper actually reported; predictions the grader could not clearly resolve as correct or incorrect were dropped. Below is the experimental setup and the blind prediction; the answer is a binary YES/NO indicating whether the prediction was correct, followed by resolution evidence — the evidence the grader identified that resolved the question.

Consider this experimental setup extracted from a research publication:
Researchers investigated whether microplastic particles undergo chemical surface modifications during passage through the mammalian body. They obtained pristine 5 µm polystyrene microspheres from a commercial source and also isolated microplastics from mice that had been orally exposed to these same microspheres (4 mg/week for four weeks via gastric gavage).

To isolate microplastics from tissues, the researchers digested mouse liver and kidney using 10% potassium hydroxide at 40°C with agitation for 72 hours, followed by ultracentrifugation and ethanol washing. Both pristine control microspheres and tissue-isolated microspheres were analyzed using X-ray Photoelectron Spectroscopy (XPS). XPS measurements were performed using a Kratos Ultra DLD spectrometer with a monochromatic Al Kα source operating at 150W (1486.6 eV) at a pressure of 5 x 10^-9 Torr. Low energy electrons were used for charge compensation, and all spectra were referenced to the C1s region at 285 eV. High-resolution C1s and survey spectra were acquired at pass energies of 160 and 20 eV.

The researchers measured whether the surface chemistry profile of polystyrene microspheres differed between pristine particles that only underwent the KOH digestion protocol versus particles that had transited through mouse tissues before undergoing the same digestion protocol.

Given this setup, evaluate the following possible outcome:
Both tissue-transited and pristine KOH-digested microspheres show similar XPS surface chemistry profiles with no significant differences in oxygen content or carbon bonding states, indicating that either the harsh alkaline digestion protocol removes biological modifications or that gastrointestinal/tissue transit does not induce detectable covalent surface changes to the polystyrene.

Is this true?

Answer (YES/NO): NO